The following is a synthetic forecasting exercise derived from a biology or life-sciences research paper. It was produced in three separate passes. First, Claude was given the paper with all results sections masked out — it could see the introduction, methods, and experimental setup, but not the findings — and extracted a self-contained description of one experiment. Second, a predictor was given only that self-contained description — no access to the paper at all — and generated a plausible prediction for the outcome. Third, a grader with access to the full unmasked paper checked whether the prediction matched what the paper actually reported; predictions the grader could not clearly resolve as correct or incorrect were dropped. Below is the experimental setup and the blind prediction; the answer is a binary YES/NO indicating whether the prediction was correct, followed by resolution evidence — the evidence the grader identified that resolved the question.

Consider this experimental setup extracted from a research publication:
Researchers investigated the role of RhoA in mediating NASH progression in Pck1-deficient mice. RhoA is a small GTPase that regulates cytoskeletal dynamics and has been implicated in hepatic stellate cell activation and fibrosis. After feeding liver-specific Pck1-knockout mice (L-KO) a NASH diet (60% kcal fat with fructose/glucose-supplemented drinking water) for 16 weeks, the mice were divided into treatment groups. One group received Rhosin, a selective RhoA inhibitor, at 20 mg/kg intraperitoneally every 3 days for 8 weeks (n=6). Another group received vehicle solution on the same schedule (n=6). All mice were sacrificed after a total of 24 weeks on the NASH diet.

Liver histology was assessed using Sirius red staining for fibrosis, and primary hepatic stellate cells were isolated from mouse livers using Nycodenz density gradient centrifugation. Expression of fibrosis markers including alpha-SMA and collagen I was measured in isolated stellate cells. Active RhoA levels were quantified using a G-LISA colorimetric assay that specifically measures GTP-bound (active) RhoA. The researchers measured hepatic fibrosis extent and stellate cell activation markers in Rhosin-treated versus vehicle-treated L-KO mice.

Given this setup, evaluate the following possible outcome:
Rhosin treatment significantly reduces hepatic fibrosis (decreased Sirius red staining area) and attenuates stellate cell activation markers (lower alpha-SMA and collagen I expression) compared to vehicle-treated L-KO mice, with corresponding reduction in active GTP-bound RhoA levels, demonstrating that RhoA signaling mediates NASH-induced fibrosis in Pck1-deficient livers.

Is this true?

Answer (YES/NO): YES